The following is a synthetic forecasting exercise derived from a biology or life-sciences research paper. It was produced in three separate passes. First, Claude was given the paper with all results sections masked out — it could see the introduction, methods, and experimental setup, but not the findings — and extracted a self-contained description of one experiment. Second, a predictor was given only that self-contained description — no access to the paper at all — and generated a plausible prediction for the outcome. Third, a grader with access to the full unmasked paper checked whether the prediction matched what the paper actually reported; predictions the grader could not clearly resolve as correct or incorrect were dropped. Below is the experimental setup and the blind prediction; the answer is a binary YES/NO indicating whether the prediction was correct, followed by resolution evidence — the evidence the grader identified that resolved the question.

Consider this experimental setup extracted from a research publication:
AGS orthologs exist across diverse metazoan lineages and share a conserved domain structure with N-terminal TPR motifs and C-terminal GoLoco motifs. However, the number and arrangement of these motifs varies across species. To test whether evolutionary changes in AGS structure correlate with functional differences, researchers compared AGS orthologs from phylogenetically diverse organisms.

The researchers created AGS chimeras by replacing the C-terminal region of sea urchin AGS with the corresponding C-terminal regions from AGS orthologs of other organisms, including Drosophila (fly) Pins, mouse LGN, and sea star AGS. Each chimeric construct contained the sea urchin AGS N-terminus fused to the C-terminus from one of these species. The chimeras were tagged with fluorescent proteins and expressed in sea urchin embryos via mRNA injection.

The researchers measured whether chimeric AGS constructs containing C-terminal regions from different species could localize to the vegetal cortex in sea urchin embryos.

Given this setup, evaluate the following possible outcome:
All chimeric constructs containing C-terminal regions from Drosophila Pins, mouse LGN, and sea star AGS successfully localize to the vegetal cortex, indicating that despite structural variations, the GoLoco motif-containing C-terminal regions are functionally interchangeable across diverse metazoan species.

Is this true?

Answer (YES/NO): NO